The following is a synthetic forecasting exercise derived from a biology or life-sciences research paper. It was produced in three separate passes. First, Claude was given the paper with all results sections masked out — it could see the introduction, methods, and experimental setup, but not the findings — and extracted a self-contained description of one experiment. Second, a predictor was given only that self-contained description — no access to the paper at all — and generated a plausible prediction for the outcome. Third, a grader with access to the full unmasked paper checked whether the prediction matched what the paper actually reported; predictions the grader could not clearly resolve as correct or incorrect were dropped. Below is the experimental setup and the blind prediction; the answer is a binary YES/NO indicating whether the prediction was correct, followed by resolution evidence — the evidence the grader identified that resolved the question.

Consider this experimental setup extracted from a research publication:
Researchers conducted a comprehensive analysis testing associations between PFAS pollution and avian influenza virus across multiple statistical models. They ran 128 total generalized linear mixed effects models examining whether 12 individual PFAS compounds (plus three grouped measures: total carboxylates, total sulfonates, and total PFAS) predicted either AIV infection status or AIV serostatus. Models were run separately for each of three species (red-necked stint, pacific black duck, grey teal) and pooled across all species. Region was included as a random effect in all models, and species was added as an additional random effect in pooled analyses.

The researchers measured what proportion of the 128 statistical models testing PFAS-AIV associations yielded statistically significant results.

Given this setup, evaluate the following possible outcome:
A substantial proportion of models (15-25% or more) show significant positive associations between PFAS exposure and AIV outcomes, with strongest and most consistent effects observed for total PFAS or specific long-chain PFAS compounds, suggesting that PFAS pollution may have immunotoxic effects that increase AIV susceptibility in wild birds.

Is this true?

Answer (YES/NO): NO